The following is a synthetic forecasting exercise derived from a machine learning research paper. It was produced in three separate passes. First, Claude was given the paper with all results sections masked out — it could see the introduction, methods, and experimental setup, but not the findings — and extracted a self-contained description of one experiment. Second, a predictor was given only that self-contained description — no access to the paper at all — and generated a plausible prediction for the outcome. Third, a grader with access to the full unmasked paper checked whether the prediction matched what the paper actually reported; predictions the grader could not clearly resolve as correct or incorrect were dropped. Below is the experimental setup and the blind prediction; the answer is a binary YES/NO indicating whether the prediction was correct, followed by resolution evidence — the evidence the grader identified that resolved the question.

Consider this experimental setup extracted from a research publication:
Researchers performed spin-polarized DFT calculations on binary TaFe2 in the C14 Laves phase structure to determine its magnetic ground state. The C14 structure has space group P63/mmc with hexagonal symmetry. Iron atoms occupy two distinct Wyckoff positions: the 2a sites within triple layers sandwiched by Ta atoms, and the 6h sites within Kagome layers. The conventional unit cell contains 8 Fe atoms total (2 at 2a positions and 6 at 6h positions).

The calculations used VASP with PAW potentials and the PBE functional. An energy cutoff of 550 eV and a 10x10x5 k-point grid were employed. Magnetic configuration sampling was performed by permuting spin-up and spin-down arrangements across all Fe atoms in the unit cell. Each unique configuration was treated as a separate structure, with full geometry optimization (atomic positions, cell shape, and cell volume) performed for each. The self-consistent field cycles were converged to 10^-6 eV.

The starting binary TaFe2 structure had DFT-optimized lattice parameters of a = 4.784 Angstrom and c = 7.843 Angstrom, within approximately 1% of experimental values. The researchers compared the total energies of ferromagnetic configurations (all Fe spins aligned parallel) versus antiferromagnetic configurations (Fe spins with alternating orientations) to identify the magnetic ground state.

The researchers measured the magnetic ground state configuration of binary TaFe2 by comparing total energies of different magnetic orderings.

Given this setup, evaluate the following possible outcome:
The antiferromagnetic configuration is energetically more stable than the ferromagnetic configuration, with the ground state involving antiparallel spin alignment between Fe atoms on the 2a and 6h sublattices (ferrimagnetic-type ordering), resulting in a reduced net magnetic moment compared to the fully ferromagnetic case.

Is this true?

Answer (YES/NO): NO